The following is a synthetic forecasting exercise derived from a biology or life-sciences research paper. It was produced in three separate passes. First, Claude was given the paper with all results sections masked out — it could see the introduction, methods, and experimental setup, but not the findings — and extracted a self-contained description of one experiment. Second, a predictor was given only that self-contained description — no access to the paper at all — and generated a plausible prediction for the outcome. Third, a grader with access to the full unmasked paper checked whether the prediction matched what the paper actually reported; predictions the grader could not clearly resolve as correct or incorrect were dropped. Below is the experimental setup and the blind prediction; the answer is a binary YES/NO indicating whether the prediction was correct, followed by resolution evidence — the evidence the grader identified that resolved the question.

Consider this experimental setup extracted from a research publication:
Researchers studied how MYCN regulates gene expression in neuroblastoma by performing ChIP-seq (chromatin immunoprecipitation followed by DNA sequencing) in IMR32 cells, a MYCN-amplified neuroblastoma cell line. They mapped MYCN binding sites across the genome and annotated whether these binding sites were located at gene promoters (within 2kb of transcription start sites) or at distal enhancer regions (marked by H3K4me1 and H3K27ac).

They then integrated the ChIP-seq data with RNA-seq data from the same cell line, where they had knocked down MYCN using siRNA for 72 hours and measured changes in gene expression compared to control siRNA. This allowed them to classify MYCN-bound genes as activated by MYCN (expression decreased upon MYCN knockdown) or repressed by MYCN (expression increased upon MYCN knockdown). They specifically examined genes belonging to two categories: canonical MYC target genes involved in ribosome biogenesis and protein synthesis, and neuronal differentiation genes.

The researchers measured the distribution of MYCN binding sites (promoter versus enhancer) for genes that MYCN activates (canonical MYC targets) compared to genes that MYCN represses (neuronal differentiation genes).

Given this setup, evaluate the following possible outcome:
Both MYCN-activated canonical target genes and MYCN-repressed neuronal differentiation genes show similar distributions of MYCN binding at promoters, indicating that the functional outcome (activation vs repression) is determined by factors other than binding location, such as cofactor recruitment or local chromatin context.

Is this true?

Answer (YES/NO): NO